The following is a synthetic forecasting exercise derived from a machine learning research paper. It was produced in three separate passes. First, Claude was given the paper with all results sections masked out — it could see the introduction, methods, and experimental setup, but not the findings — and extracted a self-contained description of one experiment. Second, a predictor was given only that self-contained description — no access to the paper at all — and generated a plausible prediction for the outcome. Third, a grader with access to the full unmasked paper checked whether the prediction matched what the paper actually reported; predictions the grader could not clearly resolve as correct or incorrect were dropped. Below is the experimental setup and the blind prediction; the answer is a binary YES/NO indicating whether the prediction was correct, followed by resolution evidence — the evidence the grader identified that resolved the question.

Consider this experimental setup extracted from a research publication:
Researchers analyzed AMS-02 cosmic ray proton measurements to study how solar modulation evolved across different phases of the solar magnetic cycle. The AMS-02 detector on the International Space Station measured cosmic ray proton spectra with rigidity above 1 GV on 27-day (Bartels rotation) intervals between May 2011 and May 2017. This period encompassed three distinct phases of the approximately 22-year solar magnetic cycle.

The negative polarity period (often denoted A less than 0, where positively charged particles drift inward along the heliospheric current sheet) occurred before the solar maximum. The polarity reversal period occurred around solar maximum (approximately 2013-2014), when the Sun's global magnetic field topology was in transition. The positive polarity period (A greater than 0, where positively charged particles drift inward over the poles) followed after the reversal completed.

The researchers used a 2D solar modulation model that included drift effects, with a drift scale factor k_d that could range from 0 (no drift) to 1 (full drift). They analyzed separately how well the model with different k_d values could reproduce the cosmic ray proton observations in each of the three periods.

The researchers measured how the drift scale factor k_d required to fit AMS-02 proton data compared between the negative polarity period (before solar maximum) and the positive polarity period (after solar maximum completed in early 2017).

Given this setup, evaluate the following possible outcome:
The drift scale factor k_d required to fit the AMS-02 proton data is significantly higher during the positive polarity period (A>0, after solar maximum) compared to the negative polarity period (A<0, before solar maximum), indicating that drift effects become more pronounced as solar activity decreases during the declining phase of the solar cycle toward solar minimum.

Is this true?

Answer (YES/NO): NO